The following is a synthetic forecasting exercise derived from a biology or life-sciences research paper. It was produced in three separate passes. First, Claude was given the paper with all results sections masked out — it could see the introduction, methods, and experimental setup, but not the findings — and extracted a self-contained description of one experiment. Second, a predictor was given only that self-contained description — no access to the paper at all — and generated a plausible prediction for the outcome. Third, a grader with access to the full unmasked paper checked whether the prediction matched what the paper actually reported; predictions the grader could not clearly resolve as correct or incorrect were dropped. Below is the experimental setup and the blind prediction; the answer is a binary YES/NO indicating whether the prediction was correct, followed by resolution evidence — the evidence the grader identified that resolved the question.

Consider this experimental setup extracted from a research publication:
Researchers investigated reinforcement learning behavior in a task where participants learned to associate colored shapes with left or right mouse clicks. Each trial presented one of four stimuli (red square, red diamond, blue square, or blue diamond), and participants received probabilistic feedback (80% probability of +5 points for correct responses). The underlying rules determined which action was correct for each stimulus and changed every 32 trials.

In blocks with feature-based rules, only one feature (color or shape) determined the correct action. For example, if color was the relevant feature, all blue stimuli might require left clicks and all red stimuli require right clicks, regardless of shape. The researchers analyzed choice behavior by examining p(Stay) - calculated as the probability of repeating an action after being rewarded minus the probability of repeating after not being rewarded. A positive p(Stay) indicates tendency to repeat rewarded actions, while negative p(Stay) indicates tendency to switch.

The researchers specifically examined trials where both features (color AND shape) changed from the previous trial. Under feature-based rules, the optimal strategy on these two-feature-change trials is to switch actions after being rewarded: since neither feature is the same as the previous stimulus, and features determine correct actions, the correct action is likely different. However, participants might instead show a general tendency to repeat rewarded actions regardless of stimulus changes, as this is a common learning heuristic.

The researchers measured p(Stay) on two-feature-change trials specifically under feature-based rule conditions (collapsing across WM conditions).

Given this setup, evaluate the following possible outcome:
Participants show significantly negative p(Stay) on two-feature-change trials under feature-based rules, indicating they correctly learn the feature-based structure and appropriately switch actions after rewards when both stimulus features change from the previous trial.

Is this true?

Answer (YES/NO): NO